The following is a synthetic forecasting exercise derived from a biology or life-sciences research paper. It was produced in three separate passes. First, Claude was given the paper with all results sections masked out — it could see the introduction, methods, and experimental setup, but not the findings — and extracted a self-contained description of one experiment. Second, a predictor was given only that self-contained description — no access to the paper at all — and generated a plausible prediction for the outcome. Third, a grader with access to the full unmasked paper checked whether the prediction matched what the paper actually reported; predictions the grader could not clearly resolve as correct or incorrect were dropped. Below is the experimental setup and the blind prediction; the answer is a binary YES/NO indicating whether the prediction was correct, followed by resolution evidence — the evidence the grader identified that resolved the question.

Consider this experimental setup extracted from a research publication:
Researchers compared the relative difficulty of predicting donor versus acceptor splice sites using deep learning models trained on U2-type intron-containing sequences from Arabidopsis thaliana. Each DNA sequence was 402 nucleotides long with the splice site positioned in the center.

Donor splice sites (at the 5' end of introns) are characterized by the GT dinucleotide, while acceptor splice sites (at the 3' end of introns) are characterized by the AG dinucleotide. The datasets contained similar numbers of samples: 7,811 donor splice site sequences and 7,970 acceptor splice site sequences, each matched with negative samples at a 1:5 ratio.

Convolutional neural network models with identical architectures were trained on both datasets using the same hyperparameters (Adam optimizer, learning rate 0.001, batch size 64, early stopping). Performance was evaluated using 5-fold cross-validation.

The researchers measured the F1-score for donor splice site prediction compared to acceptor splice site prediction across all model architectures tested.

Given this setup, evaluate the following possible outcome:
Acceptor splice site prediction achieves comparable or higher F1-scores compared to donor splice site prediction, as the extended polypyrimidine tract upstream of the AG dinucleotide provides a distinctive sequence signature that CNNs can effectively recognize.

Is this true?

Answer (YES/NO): YES